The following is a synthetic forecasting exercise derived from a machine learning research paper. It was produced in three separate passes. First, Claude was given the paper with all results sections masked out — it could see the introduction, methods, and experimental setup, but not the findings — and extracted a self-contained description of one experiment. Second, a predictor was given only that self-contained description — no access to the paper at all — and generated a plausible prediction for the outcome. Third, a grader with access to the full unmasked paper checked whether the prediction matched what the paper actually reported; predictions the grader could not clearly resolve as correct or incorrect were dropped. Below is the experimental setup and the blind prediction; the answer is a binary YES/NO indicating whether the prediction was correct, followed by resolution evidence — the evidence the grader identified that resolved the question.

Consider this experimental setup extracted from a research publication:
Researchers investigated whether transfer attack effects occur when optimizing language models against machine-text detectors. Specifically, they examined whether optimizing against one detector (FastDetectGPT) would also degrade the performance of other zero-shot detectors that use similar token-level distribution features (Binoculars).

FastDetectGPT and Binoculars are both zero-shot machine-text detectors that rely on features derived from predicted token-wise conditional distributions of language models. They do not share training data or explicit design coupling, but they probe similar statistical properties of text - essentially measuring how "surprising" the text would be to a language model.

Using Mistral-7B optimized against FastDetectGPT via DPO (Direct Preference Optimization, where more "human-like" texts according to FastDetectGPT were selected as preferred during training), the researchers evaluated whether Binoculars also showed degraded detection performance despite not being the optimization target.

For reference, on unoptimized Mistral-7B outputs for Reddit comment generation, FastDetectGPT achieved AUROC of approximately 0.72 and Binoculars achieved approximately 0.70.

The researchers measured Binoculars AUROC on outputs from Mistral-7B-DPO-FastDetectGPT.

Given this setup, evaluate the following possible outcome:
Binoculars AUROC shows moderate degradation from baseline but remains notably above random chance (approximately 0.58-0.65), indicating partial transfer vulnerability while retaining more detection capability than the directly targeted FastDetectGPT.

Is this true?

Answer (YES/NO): NO